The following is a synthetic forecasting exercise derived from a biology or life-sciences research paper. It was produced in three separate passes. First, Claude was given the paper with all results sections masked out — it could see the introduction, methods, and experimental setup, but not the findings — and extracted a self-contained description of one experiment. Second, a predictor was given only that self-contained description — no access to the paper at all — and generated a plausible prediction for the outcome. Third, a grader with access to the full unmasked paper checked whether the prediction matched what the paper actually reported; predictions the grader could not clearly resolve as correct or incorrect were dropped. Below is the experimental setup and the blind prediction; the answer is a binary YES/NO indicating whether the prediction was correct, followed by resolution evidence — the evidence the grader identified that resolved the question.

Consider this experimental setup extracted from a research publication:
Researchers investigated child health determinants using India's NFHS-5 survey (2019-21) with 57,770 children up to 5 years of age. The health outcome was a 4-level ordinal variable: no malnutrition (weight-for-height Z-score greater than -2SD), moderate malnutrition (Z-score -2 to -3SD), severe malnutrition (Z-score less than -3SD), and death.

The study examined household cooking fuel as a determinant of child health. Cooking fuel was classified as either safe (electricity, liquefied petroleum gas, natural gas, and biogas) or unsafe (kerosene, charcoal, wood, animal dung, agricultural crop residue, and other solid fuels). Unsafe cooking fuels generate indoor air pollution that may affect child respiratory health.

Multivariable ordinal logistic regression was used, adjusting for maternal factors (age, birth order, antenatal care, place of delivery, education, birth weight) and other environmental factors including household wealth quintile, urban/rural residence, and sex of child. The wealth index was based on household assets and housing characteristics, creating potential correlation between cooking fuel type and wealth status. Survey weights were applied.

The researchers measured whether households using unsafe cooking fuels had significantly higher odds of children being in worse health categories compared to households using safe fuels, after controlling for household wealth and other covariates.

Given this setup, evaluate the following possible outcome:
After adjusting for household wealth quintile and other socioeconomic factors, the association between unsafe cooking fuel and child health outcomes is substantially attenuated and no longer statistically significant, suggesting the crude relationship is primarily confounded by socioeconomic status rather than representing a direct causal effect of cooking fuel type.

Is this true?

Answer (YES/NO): NO